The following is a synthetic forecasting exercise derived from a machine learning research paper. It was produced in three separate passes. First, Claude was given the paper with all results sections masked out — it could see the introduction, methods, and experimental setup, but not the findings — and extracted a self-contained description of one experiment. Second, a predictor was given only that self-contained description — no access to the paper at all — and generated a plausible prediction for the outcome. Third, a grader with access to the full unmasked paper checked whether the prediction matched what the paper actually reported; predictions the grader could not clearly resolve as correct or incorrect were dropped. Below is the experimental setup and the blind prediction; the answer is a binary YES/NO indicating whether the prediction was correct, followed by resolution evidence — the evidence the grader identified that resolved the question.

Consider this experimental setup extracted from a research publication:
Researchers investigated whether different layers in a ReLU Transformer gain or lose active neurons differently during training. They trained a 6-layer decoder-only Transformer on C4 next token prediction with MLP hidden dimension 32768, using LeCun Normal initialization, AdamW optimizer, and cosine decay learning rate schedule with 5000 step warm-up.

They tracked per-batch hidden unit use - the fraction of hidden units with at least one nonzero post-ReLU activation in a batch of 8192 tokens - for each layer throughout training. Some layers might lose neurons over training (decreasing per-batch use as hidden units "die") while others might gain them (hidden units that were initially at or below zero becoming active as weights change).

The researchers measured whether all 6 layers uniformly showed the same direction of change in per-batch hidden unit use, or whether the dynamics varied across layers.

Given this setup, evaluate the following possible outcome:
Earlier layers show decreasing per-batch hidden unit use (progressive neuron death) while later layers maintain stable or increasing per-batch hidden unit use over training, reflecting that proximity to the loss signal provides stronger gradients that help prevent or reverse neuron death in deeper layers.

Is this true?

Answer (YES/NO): YES